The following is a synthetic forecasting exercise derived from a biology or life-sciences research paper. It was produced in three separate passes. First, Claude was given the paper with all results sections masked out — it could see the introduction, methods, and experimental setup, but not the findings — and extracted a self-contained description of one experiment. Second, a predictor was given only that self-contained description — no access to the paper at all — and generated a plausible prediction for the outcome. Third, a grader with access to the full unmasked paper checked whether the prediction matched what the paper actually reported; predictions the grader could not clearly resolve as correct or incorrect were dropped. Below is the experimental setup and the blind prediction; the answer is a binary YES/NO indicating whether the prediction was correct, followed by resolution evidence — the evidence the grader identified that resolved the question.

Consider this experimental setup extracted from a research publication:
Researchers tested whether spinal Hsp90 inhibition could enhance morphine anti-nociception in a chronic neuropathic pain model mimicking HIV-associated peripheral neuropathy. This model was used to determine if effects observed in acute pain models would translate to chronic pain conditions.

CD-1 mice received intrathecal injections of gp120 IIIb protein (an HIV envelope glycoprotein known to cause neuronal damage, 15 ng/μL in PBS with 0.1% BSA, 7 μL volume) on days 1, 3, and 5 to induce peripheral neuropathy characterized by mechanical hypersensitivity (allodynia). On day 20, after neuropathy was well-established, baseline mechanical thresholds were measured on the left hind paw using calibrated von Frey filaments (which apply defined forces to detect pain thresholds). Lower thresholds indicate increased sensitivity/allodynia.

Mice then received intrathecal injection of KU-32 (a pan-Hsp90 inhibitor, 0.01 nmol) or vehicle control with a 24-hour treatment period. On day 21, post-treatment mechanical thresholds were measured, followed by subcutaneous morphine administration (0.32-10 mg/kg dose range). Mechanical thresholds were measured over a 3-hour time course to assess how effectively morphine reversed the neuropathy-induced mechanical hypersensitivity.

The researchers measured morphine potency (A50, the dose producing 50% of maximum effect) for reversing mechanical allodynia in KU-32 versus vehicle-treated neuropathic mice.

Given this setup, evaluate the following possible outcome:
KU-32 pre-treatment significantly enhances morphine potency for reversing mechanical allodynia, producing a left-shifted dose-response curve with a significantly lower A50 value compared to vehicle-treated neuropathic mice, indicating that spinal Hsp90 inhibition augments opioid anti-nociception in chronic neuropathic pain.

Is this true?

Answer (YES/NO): YES